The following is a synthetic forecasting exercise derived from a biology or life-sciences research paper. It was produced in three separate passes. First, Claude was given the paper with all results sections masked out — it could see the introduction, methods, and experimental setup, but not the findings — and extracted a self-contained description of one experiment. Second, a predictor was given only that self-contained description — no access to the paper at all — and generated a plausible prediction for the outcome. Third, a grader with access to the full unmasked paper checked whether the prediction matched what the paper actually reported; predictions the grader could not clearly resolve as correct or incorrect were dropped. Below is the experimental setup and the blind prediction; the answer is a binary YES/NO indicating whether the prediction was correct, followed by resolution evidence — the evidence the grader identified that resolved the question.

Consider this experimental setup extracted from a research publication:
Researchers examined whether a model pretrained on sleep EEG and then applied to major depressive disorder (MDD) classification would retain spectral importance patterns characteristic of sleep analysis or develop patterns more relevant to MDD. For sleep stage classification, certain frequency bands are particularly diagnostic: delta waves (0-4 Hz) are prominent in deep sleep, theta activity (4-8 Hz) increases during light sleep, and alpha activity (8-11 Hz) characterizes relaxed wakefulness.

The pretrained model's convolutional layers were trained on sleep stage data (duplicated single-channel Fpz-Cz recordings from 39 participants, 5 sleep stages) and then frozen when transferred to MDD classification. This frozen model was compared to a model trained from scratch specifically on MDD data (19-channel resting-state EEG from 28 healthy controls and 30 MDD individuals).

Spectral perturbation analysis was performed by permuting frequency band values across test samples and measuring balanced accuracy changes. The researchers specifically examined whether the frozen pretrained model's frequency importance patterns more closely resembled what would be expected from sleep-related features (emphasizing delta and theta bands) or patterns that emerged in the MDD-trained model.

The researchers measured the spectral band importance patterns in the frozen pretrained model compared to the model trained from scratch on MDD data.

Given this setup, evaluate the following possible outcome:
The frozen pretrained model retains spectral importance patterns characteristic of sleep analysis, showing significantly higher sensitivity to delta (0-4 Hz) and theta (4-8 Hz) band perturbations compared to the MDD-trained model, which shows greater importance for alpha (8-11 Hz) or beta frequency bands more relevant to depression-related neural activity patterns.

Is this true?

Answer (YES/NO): NO